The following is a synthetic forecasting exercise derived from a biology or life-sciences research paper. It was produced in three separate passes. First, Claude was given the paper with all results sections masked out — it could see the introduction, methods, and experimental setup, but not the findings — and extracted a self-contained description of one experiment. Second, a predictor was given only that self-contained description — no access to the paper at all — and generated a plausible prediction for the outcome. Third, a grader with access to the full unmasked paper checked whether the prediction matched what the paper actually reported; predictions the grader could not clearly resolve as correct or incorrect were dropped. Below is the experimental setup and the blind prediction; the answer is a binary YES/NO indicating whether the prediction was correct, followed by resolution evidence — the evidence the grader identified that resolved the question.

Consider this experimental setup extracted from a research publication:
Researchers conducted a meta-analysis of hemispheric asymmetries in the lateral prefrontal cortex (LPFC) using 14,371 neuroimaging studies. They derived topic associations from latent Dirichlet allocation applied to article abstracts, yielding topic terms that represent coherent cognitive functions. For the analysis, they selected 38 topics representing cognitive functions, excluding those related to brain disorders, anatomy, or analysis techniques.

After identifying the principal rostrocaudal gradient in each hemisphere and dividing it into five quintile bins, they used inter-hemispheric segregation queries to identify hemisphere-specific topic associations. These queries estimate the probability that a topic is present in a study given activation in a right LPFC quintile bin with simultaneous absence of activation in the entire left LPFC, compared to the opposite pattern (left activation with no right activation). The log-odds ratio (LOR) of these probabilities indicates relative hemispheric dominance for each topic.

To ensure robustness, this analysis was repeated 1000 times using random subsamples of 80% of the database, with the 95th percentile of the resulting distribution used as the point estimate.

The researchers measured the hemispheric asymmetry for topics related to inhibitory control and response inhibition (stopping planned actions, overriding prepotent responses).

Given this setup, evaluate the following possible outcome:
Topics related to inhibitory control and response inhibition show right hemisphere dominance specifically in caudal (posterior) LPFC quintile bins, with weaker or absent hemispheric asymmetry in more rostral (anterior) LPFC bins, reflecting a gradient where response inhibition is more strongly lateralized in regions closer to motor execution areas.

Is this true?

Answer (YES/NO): NO